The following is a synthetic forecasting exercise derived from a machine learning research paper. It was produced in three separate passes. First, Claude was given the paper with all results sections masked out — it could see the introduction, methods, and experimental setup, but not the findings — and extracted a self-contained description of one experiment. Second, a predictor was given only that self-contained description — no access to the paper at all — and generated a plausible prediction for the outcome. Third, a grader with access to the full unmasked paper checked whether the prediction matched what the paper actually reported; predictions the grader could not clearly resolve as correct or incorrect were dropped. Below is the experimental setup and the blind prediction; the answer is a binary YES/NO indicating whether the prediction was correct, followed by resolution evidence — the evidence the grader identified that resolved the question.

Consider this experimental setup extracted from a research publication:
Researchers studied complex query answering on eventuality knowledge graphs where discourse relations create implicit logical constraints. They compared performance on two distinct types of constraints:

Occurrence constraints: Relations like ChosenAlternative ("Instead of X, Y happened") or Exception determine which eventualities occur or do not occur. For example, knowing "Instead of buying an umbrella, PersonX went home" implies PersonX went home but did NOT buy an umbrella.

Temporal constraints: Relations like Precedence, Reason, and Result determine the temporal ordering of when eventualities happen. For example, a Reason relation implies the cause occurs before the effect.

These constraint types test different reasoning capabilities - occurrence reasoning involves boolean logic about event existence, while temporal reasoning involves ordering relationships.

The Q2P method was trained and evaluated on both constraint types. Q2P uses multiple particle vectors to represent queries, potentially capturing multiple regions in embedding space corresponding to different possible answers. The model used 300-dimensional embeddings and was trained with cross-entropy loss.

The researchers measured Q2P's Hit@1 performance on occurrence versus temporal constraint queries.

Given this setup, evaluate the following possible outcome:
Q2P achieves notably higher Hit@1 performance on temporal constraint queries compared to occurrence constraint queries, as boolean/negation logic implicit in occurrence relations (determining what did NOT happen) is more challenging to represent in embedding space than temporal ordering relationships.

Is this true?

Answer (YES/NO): NO